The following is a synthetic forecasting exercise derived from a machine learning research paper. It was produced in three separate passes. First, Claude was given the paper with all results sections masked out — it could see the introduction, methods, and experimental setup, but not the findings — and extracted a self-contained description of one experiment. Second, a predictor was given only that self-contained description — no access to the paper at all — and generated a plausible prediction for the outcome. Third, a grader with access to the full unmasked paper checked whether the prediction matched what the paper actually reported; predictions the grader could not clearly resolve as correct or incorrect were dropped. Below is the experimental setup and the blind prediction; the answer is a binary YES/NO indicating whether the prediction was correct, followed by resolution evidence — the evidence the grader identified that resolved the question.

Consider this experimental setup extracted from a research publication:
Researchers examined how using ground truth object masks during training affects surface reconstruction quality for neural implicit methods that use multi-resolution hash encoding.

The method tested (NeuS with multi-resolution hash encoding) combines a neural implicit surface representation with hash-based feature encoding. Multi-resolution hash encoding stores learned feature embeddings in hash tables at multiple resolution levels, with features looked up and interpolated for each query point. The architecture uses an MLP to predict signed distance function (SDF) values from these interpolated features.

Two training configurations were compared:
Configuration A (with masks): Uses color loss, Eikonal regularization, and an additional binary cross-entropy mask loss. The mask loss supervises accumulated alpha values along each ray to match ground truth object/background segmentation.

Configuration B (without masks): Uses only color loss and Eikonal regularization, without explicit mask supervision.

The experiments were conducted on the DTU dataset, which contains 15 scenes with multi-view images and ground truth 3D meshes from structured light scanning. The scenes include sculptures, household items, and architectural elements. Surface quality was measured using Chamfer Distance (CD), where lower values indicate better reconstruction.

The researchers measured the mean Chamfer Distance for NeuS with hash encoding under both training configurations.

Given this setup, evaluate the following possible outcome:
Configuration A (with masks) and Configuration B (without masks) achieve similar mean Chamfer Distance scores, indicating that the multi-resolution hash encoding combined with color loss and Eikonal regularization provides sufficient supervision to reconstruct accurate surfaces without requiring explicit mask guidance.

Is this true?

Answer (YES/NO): YES